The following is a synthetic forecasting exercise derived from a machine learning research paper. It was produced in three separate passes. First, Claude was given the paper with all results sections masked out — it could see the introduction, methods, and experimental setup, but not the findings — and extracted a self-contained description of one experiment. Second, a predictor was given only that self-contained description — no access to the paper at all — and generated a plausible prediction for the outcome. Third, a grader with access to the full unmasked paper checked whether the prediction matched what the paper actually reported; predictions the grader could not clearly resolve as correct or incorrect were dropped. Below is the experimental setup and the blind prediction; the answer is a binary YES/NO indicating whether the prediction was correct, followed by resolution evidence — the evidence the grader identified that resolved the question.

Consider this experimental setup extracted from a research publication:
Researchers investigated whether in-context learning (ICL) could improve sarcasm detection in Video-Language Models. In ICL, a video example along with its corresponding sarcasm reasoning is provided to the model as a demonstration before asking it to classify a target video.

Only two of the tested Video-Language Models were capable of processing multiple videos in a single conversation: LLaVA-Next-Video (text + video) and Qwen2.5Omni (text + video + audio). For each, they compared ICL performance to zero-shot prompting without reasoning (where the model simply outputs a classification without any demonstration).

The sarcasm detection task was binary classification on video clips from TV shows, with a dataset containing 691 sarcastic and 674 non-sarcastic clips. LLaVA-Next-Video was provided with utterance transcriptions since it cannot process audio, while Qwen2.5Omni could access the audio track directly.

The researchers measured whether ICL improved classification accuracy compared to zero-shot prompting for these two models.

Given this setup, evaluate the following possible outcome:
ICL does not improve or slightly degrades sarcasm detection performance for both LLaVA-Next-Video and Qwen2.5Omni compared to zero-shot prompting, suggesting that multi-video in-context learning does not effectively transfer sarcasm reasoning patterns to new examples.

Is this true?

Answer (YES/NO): NO